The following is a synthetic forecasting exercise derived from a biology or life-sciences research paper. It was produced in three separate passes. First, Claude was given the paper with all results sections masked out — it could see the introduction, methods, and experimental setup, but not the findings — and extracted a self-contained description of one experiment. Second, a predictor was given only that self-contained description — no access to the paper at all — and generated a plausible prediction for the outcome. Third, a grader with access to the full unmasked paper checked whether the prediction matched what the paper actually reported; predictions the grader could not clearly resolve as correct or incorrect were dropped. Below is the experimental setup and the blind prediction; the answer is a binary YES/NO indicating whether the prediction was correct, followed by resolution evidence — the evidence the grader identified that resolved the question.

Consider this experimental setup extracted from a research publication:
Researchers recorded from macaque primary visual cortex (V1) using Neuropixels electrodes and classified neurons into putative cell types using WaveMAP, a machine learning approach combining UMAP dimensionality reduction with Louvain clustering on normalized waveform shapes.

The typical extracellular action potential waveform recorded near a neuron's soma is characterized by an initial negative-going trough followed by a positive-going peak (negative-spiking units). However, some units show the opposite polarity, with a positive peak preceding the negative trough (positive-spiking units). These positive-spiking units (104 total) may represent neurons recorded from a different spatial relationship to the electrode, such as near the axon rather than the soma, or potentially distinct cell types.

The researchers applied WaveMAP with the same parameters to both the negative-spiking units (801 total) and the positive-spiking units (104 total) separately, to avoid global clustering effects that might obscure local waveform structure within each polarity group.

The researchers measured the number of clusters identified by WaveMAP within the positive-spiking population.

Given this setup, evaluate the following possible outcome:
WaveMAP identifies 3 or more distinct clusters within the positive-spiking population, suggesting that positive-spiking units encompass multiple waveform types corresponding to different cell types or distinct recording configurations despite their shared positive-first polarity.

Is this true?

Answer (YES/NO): YES